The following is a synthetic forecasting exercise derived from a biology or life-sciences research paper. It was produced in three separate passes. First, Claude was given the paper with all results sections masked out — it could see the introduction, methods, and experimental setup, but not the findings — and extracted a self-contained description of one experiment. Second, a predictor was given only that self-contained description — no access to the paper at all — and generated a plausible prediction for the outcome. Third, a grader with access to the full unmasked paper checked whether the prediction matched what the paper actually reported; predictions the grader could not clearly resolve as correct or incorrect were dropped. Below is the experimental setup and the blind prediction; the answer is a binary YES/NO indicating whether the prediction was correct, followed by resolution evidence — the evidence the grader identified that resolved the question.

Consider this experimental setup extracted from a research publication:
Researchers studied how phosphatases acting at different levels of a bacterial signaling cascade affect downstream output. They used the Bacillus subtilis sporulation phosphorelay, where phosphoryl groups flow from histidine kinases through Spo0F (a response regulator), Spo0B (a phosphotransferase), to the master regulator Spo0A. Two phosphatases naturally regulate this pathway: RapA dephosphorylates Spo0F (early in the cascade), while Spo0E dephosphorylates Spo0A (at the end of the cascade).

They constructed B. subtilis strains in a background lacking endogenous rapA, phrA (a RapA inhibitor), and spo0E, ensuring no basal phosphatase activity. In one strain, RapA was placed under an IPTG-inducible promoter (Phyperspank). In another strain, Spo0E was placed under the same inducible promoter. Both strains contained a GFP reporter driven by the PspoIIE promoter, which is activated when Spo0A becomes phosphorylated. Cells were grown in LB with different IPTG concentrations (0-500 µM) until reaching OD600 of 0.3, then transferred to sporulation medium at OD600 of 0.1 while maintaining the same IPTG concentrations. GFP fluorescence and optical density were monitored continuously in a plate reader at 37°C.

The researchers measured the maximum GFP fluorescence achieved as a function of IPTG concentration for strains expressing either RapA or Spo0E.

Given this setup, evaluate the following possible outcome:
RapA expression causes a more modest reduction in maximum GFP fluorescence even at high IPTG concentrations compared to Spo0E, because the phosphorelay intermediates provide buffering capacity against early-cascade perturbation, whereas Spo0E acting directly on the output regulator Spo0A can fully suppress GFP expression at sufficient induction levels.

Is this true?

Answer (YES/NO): NO